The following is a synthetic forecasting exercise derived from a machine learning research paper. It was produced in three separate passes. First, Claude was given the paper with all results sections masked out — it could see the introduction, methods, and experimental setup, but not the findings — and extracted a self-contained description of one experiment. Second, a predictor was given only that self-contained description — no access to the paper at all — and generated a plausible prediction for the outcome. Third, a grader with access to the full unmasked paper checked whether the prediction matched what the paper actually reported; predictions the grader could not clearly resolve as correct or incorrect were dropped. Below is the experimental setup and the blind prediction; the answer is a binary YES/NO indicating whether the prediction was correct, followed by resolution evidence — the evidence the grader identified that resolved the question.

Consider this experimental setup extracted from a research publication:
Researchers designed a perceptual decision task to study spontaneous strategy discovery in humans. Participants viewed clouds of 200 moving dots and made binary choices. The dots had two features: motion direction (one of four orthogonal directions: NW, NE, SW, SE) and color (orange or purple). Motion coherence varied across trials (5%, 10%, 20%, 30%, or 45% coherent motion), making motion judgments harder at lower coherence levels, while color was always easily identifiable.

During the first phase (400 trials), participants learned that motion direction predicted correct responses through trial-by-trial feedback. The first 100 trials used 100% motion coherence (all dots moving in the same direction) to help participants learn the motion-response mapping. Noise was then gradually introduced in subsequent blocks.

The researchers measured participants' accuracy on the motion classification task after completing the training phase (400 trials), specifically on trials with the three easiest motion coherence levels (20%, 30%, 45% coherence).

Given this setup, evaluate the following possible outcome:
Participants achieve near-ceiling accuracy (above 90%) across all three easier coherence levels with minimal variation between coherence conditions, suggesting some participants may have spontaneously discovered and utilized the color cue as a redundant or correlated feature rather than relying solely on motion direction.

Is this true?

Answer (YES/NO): NO